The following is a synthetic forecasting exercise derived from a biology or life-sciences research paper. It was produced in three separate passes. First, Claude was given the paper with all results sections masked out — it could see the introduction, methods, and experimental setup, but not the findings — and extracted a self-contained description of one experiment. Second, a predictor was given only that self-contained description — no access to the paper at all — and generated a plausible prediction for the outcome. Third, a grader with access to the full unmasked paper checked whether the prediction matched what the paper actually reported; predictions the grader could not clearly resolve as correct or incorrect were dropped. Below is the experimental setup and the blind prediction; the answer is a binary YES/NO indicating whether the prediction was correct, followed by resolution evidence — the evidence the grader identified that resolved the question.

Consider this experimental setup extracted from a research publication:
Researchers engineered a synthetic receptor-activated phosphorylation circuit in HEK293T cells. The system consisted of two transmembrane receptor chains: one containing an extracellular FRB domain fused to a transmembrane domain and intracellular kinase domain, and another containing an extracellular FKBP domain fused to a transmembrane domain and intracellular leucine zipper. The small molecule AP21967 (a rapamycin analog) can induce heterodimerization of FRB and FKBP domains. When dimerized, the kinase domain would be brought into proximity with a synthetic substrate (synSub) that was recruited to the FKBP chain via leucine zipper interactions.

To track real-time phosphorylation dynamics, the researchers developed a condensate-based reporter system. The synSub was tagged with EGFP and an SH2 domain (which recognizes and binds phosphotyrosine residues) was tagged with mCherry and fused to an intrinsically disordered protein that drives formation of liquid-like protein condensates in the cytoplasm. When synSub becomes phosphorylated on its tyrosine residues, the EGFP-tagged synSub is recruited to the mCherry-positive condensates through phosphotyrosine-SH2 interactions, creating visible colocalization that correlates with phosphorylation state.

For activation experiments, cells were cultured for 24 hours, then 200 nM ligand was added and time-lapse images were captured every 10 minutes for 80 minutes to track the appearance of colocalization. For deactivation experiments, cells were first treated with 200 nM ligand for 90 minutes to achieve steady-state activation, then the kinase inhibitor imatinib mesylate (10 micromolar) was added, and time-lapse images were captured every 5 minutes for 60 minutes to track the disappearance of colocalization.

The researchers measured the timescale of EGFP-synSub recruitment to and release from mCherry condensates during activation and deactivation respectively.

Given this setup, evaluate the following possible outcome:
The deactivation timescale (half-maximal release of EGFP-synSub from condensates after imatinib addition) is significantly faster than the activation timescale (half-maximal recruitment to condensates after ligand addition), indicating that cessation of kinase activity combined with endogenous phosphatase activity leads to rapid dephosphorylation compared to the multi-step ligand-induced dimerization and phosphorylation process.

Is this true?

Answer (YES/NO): NO